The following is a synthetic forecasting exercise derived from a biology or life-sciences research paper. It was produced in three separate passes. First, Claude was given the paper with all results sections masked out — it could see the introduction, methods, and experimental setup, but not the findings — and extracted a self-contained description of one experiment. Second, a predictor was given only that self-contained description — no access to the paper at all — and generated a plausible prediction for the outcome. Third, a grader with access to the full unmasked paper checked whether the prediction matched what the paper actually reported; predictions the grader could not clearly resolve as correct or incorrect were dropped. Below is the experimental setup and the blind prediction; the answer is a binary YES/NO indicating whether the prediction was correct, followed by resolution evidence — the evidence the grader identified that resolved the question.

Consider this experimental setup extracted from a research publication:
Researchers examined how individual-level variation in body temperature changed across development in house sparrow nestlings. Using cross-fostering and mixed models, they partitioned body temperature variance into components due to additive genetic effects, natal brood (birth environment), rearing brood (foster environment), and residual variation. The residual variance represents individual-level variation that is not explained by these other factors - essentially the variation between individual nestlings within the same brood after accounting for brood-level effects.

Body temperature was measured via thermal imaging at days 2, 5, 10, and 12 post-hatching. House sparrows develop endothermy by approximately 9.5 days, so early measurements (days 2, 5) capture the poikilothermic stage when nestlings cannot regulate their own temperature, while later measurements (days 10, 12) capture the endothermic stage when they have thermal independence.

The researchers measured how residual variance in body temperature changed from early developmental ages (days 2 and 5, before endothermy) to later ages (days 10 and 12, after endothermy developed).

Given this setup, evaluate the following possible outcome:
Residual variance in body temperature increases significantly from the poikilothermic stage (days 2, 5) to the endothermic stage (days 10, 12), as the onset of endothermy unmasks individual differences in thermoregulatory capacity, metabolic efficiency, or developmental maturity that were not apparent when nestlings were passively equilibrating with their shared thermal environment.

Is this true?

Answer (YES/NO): YES